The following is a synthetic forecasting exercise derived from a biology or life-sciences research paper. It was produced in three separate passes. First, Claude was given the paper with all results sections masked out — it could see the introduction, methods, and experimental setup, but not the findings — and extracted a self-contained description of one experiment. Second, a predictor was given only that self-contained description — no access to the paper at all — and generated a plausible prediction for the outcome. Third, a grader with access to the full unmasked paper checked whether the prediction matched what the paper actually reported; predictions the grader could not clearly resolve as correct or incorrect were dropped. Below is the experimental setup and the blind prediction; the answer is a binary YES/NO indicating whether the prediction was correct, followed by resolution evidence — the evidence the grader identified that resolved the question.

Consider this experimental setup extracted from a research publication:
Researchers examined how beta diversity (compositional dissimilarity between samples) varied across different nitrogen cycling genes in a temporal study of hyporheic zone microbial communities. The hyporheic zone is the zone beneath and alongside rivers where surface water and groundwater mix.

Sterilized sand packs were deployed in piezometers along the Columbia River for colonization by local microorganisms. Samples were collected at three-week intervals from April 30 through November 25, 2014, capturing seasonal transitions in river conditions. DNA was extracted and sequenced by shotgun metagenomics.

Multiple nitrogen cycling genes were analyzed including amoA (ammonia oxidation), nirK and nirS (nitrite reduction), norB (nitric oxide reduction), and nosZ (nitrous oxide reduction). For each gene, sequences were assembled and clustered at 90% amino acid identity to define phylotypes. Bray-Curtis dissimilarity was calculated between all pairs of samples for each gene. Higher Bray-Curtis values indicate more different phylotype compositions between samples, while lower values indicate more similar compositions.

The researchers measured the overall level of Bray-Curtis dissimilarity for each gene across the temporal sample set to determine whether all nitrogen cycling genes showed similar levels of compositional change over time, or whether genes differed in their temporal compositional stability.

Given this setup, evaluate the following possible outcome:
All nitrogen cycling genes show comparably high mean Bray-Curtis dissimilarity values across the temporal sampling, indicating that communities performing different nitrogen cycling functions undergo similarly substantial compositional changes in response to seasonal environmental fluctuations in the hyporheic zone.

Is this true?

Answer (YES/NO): NO